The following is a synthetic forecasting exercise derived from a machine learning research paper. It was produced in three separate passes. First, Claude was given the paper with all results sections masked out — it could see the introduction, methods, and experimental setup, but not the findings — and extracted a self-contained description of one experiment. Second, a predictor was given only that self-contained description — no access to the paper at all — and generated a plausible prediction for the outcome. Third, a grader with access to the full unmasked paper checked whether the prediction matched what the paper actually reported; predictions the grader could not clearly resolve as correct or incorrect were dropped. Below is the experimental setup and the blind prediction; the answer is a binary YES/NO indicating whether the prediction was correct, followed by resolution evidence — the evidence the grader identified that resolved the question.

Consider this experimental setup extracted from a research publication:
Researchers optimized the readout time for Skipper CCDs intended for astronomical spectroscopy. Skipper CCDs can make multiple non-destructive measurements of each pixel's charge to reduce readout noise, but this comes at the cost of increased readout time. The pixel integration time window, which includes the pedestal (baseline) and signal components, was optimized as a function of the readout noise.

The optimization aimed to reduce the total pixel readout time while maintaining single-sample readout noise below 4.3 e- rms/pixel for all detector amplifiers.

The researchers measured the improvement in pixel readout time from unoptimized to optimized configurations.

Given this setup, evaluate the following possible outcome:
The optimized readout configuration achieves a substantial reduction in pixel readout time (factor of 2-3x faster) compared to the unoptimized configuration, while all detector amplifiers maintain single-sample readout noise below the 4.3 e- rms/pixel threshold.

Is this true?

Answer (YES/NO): NO